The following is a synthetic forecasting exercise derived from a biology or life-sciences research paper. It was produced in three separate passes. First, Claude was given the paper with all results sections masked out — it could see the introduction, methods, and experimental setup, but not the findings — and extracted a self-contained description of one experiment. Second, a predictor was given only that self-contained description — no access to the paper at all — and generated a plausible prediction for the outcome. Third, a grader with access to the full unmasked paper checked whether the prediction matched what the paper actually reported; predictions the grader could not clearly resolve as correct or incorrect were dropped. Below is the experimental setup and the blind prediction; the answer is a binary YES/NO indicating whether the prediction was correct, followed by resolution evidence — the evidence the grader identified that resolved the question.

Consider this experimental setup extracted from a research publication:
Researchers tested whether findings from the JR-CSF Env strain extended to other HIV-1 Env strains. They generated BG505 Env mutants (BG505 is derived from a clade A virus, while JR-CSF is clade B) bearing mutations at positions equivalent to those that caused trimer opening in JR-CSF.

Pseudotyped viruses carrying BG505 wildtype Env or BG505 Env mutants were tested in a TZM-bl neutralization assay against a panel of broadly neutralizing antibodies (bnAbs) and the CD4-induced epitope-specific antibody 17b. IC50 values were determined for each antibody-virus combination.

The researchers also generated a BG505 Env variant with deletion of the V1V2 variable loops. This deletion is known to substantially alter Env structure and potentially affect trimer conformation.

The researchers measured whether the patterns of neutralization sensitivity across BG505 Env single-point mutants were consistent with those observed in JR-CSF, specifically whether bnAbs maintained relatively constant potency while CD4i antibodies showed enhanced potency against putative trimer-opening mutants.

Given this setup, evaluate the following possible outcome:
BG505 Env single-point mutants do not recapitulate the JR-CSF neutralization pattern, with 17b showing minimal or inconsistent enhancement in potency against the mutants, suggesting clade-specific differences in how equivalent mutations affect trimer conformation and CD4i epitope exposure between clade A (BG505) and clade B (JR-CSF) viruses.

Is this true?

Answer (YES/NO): YES